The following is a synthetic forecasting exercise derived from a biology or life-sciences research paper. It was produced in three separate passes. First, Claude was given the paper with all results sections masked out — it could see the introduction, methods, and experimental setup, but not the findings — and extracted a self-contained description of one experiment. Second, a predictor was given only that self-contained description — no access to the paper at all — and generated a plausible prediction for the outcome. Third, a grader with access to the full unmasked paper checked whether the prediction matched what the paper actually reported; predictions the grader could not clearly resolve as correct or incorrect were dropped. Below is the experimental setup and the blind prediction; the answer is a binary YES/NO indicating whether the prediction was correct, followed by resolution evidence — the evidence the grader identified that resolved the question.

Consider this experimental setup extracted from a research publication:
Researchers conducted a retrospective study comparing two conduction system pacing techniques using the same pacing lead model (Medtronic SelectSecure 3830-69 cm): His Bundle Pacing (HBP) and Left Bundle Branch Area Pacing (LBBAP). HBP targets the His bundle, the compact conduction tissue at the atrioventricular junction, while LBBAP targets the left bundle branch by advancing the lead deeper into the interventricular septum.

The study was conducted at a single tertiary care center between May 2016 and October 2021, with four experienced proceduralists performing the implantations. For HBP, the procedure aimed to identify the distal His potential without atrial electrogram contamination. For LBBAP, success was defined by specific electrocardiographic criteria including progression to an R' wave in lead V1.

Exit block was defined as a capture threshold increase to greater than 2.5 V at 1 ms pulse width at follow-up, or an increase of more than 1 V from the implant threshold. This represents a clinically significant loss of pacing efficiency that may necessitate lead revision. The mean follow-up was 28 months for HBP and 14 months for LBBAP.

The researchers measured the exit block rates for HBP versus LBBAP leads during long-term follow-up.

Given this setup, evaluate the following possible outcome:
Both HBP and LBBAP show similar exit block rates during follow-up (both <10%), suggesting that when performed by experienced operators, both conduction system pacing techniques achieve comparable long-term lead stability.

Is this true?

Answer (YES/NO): NO